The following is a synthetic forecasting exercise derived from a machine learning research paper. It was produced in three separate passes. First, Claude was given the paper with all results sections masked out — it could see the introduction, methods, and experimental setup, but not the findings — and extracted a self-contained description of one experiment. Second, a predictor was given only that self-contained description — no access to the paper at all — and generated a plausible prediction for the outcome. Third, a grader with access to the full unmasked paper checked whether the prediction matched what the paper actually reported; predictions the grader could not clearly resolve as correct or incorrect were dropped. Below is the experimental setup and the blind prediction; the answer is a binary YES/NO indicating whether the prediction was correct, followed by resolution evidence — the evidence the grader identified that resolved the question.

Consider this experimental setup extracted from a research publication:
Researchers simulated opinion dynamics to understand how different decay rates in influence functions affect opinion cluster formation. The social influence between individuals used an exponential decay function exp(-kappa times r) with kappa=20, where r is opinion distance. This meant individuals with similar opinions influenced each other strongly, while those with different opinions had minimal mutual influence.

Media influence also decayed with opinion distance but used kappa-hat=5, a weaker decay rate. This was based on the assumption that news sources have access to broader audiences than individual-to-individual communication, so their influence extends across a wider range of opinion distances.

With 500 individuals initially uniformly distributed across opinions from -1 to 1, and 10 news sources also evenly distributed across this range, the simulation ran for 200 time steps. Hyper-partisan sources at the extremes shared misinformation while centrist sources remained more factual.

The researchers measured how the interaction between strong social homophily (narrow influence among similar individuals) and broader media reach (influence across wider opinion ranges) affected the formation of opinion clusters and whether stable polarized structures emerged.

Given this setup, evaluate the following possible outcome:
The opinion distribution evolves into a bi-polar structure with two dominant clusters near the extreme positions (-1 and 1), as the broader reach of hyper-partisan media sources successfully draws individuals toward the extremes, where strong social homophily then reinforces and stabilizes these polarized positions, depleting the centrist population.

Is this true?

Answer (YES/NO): NO